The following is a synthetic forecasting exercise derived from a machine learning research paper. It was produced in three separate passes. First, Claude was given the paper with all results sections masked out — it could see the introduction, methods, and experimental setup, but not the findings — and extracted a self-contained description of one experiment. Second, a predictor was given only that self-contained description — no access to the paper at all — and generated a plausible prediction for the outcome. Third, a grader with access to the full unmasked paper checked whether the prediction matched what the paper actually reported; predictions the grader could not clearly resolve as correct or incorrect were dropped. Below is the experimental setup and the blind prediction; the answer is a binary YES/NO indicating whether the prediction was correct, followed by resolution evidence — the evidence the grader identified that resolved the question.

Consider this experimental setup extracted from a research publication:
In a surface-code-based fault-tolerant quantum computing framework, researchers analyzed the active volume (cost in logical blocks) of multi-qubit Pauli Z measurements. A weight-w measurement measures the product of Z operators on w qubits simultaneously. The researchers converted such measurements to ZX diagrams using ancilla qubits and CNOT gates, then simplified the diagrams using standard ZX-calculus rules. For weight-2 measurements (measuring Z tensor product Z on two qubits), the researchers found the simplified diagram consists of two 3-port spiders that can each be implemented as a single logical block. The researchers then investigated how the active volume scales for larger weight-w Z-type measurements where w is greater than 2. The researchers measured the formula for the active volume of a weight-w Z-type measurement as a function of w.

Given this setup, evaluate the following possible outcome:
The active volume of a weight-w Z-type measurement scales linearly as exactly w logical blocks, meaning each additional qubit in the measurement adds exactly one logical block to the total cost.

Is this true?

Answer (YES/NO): NO